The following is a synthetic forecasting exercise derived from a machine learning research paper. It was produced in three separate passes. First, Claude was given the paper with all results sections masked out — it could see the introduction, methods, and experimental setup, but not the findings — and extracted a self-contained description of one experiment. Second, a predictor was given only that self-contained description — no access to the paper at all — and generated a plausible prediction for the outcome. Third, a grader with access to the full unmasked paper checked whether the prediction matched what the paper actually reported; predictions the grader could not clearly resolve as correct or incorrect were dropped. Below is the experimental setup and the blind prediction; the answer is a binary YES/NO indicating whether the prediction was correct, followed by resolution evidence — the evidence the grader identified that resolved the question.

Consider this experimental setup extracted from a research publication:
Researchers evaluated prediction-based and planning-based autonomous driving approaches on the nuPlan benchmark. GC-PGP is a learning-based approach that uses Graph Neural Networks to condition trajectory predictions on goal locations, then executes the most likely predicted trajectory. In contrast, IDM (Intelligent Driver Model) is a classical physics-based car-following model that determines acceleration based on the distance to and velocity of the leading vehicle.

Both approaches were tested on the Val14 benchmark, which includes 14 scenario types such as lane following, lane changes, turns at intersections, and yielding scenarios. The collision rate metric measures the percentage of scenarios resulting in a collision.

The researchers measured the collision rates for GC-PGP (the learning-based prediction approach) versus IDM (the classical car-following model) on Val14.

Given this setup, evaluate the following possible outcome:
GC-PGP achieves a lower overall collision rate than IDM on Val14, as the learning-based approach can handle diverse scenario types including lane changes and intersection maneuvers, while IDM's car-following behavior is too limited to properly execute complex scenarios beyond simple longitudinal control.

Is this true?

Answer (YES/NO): NO